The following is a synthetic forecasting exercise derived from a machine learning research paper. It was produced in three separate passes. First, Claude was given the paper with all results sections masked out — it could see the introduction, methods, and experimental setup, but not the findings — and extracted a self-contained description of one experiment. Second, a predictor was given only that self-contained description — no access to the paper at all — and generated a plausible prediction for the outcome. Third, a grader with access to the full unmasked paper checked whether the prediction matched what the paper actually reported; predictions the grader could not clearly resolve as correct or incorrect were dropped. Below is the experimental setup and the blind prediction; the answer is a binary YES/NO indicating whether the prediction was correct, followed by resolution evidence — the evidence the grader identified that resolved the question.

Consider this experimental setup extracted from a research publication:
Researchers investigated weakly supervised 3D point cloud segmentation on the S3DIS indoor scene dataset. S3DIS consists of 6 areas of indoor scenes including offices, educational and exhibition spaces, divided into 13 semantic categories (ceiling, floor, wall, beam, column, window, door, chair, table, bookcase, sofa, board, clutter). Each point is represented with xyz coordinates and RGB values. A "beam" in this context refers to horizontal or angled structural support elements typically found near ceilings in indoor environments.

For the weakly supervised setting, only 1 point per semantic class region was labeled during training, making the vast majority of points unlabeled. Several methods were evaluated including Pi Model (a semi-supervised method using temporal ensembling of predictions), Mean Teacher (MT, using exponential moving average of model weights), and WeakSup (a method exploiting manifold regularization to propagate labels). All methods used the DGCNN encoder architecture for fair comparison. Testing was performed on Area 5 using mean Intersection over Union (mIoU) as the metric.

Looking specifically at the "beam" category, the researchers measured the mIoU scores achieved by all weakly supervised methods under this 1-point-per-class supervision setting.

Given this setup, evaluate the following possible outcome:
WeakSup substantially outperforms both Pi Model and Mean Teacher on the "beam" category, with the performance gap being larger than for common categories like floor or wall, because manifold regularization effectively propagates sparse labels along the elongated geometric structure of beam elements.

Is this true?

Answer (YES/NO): NO